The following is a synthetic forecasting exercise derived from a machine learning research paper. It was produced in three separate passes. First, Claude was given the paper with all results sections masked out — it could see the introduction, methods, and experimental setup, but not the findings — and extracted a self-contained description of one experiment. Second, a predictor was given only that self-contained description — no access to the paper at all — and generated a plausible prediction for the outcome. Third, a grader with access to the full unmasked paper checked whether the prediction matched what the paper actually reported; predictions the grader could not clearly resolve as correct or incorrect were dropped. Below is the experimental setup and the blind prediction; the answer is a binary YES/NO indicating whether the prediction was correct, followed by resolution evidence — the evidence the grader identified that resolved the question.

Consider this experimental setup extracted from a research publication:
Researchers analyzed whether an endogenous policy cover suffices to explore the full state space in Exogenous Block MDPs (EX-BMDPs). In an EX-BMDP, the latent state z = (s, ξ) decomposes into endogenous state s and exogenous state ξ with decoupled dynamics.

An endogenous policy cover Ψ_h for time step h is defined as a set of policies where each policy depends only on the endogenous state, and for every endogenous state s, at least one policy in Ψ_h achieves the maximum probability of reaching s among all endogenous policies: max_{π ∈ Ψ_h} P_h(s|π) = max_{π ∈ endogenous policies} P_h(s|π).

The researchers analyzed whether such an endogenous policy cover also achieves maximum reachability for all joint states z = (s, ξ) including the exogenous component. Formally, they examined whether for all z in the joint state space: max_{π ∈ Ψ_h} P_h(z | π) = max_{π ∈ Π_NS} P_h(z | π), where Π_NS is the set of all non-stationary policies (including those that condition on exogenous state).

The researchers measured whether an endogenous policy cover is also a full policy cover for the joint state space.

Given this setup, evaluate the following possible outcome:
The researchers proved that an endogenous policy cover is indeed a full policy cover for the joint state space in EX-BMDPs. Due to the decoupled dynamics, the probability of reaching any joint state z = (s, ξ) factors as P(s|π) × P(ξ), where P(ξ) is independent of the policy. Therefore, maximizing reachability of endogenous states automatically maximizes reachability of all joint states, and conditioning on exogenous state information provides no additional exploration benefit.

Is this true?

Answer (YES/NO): YES